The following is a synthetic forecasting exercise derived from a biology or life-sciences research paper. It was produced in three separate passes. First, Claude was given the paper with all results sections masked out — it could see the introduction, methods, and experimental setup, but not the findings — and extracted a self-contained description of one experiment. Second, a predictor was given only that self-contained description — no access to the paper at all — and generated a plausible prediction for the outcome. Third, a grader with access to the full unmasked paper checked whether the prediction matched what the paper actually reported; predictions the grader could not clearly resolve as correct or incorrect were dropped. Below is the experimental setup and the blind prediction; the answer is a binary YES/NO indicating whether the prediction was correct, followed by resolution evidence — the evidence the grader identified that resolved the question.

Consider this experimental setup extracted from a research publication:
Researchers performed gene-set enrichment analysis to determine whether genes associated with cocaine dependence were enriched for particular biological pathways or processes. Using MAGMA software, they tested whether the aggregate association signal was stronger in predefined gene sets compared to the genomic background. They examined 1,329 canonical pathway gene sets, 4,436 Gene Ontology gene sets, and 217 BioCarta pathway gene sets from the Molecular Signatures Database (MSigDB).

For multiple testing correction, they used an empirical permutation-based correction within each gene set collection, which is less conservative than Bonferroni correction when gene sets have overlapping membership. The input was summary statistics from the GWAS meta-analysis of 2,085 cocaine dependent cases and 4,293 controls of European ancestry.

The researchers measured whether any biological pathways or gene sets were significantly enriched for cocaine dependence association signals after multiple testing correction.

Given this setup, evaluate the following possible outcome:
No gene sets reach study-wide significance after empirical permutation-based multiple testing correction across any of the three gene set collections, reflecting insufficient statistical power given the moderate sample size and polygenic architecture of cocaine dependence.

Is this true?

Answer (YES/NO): YES